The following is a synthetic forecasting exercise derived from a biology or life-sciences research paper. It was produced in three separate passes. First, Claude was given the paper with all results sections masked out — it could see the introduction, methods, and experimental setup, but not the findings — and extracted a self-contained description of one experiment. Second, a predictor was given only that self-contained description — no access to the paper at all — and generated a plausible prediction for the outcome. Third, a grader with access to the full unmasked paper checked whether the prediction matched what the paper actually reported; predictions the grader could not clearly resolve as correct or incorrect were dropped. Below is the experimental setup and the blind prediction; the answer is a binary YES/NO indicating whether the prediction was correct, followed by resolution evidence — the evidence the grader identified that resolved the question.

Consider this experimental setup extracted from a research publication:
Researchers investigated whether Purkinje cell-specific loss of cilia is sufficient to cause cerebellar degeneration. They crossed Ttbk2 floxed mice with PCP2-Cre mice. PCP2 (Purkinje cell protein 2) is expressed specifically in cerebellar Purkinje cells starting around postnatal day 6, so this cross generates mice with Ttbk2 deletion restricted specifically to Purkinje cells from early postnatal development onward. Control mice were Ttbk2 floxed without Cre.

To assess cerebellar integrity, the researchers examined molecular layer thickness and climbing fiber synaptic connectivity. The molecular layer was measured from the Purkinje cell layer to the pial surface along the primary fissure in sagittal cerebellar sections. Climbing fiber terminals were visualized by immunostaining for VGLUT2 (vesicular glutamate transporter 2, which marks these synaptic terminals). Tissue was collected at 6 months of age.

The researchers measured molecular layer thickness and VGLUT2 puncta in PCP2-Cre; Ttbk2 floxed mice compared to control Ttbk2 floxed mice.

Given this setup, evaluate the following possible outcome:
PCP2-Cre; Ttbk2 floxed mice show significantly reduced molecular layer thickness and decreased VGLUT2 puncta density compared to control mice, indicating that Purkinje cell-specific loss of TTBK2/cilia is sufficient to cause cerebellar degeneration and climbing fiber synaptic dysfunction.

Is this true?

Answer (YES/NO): NO